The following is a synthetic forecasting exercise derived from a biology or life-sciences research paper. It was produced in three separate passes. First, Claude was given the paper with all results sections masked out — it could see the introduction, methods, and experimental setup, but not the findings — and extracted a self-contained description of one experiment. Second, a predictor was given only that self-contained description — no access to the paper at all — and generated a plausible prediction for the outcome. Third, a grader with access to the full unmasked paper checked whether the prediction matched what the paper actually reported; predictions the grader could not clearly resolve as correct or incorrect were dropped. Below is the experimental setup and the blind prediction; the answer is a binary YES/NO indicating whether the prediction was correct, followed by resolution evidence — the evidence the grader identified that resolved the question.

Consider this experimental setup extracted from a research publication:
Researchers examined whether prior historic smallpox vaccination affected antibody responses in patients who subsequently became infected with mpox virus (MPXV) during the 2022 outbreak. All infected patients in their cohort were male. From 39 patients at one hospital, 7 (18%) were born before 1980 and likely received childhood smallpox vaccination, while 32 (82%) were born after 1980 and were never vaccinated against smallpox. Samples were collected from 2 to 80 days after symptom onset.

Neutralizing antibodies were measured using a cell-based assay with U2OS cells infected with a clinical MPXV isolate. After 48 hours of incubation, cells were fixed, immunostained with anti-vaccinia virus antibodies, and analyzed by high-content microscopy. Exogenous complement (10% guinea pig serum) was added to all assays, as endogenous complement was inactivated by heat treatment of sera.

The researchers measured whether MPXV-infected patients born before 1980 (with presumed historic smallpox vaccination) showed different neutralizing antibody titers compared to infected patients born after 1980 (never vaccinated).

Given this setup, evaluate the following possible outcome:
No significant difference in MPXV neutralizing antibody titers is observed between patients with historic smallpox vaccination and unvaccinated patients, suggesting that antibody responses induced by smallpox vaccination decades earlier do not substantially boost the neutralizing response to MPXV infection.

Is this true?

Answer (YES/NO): NO